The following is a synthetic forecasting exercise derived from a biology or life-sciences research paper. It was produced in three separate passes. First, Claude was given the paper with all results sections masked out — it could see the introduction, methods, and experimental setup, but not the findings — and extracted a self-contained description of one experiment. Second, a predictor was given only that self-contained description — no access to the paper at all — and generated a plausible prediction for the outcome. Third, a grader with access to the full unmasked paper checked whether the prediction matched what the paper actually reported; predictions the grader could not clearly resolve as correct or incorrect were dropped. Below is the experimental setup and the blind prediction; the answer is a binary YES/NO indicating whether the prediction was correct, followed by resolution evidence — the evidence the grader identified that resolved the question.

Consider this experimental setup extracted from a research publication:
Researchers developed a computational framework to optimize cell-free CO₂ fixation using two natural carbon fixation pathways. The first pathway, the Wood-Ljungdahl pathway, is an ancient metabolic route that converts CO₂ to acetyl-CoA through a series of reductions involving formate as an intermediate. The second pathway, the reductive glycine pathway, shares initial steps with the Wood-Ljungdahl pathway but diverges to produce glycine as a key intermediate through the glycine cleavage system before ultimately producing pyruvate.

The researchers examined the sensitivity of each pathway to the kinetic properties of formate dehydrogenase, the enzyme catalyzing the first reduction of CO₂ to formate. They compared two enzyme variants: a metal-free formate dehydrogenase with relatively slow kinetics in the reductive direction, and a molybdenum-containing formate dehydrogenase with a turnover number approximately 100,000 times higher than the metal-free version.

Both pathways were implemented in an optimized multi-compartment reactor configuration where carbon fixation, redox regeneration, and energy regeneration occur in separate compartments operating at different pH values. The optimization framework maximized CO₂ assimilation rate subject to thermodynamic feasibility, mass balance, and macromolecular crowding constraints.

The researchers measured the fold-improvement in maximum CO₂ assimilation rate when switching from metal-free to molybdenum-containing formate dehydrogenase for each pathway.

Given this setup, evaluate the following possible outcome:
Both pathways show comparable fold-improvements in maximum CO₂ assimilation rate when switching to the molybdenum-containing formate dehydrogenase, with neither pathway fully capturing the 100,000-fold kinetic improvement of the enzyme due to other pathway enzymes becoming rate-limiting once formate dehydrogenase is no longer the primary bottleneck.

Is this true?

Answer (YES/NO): NO